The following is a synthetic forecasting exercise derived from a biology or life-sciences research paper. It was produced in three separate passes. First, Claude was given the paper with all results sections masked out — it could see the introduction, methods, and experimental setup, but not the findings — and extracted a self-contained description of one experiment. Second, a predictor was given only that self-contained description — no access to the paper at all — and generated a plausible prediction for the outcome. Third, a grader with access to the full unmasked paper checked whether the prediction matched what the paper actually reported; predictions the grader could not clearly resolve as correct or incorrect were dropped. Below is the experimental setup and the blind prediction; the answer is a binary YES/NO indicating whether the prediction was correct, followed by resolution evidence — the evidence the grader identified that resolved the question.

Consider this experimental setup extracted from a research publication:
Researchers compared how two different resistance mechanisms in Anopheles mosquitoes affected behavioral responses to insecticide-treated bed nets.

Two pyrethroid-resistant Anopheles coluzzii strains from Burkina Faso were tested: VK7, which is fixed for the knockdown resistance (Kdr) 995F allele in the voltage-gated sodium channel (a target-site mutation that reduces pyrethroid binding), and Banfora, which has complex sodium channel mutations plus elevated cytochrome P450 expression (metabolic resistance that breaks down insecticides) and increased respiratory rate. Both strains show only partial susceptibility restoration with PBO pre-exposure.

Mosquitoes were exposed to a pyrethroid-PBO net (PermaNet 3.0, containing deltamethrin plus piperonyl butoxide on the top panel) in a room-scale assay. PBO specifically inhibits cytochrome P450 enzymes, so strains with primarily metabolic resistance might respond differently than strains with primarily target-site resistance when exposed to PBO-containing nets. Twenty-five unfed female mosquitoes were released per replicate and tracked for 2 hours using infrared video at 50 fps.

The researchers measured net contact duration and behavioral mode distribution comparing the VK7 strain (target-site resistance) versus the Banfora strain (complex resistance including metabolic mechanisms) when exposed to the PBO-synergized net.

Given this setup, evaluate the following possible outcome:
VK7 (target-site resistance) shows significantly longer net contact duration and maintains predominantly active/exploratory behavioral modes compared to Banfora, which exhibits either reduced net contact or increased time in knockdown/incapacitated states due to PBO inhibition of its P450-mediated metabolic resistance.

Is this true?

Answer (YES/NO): NO